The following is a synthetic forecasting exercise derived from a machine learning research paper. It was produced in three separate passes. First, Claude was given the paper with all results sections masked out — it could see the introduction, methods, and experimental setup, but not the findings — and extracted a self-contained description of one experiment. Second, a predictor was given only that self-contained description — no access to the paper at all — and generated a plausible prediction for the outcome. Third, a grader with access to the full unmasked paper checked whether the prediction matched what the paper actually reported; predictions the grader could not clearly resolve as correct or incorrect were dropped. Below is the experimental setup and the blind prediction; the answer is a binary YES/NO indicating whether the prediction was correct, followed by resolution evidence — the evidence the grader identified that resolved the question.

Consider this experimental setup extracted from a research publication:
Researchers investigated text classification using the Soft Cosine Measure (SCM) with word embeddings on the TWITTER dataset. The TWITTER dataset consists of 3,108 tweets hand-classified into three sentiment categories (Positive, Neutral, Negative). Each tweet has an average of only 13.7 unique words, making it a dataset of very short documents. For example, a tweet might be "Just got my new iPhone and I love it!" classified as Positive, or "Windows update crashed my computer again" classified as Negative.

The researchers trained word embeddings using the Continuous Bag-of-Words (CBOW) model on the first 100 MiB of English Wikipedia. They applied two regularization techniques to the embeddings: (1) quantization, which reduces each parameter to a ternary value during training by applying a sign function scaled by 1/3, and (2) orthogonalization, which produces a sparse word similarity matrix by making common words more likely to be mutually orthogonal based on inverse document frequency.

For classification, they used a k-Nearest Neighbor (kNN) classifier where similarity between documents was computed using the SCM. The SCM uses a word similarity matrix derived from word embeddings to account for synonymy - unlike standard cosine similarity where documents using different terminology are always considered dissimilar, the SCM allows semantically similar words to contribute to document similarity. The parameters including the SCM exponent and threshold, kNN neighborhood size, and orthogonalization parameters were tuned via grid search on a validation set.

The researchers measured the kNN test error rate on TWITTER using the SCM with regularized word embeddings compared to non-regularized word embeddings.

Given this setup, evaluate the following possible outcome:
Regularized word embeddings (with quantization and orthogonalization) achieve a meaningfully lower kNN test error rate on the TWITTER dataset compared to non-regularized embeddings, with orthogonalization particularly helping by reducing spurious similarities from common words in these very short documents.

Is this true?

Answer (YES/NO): NO